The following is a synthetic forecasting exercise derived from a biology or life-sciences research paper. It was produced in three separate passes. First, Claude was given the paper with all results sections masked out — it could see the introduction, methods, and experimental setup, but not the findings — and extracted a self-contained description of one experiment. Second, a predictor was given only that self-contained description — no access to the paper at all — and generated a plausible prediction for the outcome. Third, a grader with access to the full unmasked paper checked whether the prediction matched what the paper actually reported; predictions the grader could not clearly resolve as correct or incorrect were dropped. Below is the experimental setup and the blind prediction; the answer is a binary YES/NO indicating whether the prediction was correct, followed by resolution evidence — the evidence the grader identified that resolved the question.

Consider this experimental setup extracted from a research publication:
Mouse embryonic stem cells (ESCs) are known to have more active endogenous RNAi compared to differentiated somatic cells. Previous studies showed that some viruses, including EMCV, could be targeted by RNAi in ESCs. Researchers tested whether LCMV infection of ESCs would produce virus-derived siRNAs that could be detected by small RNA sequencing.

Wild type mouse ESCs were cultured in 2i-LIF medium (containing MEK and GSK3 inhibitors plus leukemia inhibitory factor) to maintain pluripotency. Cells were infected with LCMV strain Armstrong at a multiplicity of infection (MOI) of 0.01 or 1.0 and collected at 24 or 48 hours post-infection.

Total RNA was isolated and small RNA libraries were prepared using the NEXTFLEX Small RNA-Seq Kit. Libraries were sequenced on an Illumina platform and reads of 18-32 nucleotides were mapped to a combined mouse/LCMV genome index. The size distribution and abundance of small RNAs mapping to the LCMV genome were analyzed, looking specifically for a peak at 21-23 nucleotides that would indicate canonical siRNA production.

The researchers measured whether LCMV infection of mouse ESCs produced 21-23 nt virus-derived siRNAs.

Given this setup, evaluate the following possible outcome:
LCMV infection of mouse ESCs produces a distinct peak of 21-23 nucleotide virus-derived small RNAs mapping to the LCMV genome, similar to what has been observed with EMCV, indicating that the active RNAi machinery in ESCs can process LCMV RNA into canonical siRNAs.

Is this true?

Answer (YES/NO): NO